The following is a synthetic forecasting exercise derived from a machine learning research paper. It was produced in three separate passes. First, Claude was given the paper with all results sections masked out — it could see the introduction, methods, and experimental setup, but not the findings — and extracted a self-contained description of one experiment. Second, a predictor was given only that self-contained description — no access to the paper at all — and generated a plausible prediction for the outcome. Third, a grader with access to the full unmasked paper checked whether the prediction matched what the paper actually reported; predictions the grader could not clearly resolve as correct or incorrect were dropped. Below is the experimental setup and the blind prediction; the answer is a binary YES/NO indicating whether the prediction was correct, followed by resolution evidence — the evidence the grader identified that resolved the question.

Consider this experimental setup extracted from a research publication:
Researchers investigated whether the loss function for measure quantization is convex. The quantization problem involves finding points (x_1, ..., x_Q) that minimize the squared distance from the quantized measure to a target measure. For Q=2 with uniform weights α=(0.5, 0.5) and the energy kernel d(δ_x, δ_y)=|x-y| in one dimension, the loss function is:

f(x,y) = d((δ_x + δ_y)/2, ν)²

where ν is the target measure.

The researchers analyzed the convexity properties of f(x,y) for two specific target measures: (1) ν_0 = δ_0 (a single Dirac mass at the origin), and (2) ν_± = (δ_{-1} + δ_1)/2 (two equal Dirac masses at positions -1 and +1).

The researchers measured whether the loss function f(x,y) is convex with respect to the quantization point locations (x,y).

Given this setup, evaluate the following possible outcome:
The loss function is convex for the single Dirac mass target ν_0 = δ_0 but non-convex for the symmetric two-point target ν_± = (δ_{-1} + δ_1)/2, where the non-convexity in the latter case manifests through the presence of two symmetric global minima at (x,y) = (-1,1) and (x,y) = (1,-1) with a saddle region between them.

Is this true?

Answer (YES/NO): NO